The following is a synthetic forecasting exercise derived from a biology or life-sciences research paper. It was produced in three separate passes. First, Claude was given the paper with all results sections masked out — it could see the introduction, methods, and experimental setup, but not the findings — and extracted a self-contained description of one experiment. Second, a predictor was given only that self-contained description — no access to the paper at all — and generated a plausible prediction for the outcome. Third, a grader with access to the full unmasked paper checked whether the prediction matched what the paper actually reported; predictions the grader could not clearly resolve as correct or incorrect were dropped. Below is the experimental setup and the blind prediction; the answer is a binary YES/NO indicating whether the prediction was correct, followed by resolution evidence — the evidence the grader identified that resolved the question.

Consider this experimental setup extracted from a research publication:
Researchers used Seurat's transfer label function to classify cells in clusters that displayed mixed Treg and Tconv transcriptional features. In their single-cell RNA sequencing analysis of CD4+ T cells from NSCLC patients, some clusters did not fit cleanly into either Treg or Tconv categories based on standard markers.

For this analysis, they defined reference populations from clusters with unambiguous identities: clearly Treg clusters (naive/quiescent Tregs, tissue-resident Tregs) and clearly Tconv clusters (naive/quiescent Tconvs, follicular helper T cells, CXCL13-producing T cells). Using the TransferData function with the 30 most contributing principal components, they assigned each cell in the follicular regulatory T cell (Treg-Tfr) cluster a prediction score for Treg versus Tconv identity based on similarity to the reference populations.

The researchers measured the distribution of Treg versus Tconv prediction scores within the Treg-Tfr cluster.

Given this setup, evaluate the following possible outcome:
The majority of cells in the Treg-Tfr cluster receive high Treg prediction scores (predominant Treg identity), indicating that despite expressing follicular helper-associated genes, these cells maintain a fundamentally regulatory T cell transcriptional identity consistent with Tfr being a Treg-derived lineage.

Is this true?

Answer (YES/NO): YES